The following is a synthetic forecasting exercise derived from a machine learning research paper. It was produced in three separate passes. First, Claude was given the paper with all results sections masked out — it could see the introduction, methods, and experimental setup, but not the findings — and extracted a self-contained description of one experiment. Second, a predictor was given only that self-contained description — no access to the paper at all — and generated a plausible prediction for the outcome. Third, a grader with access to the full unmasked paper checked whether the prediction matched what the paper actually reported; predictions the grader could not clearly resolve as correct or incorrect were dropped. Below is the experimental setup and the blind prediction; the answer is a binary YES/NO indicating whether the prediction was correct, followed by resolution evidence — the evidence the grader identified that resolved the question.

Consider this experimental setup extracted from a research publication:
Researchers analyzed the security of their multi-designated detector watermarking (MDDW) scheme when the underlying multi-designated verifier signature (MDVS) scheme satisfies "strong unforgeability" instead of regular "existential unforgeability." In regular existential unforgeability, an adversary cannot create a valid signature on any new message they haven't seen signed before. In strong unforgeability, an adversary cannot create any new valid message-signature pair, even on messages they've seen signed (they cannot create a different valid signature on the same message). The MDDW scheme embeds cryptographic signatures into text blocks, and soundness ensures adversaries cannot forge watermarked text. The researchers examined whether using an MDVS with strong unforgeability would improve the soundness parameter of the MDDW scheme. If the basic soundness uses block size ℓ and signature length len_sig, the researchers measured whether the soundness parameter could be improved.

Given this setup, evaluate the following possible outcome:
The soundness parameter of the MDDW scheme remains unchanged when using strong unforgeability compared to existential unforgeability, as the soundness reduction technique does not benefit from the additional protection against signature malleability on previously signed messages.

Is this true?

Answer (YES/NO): NO